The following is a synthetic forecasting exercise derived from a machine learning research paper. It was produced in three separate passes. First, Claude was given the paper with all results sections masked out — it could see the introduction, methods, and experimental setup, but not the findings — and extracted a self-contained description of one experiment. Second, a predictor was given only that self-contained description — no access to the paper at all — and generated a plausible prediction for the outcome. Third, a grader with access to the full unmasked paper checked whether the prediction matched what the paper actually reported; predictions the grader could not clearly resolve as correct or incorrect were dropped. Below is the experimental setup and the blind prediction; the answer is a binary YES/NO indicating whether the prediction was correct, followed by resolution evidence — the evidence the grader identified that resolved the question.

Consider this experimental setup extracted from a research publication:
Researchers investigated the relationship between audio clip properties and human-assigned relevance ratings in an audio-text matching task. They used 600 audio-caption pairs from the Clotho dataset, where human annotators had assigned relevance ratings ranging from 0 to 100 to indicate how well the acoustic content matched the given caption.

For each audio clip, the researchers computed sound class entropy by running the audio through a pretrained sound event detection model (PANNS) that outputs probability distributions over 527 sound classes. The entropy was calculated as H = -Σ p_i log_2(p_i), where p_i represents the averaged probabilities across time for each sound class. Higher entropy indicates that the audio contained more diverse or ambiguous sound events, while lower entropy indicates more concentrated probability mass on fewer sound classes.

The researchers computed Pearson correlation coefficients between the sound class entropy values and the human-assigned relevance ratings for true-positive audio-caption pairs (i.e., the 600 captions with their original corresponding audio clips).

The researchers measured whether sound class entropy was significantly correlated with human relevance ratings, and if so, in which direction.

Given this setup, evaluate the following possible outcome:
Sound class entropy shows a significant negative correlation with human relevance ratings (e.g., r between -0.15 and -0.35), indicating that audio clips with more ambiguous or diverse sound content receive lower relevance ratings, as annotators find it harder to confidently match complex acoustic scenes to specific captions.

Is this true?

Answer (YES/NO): YES